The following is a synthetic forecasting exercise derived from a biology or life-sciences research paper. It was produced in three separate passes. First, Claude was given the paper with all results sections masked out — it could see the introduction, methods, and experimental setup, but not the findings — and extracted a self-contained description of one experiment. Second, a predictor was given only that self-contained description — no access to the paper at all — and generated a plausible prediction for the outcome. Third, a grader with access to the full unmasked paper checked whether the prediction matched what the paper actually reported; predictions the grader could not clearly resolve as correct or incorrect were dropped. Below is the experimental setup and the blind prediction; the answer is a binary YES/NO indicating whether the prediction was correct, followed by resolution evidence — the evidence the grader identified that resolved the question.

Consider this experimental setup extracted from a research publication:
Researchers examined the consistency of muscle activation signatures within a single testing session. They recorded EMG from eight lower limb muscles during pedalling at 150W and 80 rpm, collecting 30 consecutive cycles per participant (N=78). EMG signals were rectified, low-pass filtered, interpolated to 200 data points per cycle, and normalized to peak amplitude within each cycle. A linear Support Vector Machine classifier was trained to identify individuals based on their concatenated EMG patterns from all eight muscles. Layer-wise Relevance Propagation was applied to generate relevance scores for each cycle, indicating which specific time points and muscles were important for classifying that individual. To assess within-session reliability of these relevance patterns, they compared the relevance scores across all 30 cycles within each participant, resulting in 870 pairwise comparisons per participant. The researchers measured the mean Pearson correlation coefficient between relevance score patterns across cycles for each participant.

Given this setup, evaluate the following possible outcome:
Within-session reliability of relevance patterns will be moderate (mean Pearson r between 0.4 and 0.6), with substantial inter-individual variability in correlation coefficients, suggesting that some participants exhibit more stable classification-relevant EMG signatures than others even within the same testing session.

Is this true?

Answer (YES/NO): NO